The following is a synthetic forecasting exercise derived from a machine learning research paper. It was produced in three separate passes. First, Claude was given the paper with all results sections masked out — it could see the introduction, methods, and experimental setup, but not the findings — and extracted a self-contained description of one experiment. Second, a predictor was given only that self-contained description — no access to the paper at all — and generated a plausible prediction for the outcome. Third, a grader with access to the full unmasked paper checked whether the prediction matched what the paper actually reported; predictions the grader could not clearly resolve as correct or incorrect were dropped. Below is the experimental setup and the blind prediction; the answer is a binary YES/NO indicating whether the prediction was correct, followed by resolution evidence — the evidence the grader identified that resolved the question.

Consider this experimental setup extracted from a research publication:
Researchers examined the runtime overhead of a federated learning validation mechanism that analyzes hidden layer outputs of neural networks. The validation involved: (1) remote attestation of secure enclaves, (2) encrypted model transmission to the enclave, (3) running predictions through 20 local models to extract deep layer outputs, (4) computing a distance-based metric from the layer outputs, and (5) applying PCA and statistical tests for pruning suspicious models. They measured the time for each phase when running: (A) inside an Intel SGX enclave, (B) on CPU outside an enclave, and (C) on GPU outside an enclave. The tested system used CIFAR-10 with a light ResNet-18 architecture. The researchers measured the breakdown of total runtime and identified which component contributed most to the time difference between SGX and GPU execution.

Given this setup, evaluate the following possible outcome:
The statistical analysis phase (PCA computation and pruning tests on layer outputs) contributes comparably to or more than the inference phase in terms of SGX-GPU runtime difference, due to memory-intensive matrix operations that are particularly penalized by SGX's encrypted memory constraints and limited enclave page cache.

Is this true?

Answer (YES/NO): NO